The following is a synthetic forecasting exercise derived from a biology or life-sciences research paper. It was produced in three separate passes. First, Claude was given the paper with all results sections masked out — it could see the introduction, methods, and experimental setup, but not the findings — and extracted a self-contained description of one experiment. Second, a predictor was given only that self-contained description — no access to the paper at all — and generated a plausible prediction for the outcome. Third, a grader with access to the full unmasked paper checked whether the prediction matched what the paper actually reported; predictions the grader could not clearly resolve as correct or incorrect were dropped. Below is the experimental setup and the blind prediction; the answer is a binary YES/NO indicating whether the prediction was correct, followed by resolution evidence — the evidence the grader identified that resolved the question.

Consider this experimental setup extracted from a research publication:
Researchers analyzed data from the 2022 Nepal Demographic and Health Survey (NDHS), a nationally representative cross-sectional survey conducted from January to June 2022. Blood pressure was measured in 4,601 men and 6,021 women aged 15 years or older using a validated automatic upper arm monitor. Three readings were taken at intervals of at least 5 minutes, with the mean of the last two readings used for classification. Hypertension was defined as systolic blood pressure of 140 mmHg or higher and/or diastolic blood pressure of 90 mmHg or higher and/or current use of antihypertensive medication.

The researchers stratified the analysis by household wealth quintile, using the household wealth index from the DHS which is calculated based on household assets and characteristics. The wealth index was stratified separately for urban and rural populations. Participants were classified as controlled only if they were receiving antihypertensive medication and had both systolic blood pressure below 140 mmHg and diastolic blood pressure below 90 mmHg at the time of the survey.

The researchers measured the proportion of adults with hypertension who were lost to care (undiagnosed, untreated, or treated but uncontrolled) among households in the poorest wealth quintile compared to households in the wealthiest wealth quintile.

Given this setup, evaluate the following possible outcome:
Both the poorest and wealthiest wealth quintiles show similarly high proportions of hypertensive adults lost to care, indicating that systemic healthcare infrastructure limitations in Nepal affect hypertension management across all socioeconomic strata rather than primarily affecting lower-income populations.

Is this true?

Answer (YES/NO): NO